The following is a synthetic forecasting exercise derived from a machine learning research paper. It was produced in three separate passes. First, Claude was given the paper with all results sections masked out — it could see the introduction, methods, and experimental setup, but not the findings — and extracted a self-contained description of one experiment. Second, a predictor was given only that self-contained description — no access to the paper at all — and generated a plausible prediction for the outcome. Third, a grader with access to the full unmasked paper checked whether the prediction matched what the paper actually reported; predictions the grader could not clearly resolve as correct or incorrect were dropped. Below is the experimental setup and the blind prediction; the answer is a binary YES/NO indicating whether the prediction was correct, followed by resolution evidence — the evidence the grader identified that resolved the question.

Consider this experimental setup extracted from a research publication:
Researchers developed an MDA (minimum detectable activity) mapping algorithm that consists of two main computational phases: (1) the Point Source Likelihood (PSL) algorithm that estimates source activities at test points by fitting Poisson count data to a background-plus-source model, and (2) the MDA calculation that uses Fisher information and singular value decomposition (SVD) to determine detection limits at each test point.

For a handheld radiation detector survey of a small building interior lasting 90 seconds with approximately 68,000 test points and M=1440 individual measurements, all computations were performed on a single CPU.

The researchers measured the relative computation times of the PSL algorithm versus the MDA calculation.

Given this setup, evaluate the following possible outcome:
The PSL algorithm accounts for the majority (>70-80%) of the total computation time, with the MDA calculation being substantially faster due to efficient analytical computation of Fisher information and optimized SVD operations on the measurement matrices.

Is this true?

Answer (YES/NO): NO